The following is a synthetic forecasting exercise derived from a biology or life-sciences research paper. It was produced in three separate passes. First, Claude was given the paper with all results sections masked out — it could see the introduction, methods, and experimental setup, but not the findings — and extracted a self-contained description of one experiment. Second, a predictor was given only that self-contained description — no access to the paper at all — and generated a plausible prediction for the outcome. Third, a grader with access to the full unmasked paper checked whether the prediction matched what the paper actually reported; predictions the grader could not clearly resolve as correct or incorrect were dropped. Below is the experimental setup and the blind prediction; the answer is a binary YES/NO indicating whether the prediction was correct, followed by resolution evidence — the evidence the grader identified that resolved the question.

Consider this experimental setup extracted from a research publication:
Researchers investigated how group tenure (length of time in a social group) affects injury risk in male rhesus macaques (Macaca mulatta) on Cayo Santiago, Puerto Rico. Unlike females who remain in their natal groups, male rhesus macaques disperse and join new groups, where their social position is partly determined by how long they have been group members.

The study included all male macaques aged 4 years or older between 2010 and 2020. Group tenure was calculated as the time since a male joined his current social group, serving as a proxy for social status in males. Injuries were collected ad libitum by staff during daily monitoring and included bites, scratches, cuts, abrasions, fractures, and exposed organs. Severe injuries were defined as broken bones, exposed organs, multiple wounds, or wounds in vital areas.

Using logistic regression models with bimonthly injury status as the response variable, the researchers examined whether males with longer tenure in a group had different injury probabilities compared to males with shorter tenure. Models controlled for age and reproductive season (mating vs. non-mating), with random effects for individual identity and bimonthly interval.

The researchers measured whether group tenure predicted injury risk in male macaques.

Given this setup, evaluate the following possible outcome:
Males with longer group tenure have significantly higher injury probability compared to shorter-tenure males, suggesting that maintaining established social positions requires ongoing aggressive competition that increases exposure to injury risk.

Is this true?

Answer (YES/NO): NO